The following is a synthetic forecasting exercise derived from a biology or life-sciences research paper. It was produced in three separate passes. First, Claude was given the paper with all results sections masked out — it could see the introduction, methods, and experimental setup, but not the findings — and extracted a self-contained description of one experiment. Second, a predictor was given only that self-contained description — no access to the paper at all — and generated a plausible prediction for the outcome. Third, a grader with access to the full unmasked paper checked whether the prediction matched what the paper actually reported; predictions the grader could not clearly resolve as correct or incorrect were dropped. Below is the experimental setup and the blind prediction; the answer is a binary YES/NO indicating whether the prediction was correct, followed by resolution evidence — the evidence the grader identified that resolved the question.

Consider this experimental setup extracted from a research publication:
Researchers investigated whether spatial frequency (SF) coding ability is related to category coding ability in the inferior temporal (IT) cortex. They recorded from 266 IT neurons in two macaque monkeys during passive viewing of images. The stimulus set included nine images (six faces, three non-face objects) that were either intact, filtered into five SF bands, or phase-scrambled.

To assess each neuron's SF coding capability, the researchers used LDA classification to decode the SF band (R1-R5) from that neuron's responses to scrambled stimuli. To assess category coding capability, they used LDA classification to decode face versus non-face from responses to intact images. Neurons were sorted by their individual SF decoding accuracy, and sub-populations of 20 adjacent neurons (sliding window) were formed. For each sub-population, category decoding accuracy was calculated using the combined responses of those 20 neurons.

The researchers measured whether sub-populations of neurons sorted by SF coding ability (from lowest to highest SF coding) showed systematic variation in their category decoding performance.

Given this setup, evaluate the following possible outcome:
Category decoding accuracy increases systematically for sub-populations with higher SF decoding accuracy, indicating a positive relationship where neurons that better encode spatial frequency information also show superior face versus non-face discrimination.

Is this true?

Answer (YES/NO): YES